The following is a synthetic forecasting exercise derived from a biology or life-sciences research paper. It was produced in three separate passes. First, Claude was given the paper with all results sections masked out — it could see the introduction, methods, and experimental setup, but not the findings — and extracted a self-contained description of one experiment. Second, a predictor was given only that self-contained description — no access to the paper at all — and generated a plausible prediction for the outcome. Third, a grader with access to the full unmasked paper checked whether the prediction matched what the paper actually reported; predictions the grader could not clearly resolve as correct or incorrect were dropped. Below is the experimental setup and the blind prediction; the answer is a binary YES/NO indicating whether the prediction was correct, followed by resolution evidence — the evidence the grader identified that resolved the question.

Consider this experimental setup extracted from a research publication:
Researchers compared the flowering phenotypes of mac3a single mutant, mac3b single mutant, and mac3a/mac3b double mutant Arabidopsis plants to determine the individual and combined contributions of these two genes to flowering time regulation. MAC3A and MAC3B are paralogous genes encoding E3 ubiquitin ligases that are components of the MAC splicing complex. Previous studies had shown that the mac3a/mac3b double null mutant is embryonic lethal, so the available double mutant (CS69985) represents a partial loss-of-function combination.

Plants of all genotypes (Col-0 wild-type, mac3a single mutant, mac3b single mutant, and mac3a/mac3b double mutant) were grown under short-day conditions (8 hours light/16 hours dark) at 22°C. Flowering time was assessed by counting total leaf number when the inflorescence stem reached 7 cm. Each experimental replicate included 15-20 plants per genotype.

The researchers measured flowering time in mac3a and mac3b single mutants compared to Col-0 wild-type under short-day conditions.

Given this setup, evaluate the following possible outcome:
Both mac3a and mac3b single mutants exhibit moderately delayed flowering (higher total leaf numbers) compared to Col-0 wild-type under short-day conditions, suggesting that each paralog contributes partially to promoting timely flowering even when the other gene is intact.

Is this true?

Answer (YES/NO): NO